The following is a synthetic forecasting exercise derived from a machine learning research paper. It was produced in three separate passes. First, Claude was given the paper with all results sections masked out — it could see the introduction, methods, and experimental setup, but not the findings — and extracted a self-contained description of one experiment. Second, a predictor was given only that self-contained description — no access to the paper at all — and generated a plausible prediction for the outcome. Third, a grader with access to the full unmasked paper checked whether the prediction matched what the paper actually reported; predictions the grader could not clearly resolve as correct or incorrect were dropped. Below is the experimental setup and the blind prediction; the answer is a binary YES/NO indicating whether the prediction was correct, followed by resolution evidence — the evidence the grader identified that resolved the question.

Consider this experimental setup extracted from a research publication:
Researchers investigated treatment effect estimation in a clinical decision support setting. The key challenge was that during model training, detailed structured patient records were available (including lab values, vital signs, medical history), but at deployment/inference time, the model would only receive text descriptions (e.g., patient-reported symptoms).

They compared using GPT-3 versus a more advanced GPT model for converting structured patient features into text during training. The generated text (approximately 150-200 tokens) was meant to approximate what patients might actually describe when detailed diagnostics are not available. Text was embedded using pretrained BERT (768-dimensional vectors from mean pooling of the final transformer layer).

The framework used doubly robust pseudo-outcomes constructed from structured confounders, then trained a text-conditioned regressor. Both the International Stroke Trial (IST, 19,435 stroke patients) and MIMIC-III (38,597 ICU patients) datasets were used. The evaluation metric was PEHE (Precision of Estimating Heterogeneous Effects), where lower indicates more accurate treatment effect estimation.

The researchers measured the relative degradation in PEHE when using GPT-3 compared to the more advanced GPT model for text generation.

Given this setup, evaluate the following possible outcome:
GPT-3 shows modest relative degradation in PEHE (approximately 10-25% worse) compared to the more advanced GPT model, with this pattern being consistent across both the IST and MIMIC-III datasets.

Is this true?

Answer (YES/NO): YES